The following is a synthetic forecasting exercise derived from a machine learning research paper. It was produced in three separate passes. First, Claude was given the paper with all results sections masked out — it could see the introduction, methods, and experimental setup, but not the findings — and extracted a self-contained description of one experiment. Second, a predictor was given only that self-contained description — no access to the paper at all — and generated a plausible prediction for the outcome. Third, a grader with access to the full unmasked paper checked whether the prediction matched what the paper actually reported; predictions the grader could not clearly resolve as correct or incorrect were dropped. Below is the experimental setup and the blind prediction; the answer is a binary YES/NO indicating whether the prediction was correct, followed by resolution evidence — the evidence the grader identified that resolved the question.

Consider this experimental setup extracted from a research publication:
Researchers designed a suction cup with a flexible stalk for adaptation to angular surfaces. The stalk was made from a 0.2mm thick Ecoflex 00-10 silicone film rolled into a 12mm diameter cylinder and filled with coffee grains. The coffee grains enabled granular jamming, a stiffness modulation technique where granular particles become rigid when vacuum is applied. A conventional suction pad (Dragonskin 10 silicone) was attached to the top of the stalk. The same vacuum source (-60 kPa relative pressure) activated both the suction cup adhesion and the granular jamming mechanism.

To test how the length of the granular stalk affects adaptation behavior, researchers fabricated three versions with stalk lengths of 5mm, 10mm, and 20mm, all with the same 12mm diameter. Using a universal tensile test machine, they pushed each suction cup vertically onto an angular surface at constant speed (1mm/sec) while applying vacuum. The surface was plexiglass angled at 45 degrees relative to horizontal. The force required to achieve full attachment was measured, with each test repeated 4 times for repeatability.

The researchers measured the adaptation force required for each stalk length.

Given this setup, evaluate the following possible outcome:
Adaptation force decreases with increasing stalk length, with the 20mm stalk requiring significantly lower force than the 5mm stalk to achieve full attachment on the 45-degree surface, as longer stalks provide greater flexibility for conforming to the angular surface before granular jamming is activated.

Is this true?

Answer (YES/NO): YES